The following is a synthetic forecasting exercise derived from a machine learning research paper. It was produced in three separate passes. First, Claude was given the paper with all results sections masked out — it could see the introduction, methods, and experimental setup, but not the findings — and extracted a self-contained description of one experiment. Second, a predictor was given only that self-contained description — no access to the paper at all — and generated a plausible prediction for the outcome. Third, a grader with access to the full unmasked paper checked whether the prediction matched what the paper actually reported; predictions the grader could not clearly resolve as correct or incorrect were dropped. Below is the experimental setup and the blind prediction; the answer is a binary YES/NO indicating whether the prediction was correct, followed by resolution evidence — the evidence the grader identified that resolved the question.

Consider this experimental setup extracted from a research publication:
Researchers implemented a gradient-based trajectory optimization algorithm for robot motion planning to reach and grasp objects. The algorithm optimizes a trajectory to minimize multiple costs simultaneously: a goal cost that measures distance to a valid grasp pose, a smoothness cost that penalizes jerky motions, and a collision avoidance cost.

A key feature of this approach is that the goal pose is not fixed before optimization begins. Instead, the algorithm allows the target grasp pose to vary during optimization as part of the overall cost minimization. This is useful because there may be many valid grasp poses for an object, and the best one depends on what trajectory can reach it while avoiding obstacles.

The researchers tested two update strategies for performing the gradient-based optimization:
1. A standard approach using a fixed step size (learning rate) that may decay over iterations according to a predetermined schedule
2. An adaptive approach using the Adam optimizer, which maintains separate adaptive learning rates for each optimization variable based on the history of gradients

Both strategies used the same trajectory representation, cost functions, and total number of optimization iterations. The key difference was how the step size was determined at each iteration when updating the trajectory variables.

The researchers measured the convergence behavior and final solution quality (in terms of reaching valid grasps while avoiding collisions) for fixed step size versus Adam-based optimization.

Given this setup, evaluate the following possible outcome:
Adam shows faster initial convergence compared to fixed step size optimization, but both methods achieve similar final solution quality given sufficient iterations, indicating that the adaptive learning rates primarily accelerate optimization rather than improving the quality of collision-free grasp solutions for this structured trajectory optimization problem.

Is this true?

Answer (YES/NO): NO